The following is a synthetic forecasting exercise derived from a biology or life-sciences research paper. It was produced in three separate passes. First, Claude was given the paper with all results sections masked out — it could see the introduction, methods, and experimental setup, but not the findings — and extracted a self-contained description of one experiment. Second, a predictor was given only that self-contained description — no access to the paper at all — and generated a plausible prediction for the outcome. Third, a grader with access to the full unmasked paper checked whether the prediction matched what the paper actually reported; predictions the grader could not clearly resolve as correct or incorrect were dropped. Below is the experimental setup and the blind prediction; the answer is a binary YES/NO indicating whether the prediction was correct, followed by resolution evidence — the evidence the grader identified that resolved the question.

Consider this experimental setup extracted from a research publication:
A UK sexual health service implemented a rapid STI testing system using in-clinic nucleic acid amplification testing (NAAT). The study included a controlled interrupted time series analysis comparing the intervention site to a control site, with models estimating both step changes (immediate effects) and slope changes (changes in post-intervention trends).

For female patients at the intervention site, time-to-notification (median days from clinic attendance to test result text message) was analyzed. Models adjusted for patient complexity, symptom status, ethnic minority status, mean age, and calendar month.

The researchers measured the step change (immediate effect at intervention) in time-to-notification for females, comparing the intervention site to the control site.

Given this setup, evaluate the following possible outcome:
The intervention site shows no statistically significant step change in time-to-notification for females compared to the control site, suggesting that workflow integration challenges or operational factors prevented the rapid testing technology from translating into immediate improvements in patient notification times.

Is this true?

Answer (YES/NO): NO